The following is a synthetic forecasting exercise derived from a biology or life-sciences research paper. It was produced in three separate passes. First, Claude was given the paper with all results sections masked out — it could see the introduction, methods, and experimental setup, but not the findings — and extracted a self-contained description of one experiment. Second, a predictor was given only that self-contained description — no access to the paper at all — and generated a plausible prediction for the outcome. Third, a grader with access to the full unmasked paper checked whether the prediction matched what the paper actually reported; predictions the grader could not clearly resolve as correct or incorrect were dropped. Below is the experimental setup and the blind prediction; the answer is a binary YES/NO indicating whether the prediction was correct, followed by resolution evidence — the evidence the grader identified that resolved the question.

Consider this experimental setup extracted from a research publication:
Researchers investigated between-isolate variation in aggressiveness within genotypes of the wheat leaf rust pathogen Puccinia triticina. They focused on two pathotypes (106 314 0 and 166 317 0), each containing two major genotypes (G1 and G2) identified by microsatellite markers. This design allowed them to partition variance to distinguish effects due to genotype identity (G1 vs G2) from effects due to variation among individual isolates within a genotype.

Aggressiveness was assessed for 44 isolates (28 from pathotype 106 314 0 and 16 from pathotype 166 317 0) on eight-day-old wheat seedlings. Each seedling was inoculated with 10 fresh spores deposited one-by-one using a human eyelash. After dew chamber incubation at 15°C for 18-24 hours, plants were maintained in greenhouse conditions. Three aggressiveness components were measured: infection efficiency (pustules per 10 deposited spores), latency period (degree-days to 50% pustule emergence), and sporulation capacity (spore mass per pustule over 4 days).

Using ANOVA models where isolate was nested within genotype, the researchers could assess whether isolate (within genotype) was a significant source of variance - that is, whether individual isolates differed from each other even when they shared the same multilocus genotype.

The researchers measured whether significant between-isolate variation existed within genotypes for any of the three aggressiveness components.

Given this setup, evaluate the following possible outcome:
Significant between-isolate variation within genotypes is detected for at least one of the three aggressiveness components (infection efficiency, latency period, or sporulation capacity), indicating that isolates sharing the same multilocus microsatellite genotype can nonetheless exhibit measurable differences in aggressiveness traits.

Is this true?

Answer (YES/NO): YES